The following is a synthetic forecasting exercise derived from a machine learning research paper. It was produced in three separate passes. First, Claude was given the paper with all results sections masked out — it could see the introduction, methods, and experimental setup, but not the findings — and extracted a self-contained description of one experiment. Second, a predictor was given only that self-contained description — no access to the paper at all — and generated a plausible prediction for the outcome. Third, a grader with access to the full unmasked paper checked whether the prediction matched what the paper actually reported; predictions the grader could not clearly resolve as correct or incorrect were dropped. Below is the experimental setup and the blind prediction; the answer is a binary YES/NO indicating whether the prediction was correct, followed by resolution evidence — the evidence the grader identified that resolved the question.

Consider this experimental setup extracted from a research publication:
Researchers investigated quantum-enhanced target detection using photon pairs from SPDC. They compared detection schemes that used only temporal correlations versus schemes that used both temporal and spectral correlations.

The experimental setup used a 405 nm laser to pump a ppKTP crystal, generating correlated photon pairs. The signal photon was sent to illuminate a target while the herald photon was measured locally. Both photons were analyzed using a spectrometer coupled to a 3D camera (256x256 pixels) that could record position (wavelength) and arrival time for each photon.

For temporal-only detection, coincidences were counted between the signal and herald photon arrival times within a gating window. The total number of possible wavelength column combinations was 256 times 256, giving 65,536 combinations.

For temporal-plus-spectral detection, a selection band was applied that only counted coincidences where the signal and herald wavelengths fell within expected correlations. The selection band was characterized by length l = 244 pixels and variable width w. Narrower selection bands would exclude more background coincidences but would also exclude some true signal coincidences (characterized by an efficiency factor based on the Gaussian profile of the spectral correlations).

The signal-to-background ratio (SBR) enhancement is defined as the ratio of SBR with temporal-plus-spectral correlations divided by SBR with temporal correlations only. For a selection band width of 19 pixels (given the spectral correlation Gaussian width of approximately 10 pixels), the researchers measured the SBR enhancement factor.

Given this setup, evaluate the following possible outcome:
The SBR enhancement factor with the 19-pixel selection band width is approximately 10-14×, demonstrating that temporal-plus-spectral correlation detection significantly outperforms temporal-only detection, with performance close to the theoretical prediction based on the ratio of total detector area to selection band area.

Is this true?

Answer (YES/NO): YES